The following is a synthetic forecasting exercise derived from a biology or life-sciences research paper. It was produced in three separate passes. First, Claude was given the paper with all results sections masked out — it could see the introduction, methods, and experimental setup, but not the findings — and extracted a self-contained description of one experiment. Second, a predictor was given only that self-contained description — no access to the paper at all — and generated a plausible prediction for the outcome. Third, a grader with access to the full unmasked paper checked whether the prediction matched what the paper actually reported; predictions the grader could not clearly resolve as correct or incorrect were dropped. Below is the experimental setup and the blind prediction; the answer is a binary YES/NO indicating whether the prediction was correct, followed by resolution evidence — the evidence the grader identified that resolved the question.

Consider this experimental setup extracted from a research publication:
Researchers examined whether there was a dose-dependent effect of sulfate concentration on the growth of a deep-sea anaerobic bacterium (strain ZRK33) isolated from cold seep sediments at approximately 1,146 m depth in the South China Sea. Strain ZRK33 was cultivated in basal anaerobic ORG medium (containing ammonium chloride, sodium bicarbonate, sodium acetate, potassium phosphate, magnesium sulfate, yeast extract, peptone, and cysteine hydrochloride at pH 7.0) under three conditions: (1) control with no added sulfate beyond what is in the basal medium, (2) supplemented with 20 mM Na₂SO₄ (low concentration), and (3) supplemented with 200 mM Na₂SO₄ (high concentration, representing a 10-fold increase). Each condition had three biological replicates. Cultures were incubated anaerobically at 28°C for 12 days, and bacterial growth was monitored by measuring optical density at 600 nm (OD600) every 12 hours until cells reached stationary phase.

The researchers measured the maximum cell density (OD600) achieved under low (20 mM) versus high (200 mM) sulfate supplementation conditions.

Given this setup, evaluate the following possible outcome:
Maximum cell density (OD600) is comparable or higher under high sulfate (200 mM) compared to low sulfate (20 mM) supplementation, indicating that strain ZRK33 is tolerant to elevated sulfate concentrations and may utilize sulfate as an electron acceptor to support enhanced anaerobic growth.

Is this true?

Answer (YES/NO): NO